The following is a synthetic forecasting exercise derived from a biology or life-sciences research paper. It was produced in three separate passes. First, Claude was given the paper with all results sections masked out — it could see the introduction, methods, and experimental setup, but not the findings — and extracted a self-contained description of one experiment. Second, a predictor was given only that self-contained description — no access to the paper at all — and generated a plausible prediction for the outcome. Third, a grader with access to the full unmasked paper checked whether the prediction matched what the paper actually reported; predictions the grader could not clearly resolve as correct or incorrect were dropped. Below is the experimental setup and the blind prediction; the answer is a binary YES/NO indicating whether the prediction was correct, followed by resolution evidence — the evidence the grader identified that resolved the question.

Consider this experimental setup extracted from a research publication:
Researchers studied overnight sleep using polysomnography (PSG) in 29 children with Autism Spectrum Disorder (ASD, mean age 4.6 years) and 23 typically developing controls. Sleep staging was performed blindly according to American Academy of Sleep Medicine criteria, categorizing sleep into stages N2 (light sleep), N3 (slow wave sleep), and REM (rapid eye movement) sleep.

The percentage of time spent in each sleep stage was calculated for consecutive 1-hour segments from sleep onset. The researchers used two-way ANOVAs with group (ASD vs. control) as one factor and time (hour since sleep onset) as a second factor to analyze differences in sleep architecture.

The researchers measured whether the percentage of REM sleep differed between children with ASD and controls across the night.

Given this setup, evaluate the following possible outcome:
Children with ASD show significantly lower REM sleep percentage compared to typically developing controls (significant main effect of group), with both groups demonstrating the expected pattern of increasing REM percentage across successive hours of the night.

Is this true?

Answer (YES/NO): NO